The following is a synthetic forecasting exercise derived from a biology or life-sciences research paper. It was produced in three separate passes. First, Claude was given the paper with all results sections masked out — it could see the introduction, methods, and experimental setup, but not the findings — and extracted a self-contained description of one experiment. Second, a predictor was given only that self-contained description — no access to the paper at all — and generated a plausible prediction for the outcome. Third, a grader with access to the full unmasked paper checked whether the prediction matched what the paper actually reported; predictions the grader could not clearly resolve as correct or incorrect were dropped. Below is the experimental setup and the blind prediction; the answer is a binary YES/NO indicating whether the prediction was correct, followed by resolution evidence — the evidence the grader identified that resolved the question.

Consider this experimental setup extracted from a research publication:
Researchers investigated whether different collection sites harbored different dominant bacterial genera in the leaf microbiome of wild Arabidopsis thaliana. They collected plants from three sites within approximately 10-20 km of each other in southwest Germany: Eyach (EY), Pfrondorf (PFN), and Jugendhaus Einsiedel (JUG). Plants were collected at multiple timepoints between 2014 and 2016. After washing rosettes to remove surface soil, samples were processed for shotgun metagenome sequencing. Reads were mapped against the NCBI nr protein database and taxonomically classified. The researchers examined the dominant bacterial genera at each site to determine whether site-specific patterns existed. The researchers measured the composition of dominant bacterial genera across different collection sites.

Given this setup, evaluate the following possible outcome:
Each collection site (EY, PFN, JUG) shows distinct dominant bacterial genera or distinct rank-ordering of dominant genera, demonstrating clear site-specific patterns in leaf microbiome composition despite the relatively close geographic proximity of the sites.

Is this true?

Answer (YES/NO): NO